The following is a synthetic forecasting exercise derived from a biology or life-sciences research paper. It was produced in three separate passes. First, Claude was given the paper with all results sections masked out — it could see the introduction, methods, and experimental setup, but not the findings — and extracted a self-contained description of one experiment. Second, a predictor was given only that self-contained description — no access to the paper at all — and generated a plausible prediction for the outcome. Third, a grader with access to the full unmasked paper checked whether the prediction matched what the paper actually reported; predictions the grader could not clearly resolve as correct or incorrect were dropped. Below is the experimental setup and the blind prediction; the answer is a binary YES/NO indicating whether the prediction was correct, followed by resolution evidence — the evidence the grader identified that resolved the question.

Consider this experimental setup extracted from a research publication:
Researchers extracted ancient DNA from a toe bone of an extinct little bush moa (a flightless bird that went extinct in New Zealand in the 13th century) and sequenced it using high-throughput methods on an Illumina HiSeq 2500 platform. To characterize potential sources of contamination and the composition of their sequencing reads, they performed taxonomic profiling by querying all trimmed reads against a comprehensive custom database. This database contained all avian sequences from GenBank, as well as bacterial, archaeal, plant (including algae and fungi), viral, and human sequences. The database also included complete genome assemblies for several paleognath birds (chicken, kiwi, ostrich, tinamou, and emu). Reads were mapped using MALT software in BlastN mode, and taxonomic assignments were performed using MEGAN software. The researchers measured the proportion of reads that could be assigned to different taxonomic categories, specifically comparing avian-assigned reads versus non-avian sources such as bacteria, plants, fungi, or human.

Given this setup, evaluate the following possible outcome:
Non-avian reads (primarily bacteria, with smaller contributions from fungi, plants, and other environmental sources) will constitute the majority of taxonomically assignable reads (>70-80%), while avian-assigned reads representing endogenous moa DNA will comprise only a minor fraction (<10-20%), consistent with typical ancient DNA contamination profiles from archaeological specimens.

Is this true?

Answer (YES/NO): NO